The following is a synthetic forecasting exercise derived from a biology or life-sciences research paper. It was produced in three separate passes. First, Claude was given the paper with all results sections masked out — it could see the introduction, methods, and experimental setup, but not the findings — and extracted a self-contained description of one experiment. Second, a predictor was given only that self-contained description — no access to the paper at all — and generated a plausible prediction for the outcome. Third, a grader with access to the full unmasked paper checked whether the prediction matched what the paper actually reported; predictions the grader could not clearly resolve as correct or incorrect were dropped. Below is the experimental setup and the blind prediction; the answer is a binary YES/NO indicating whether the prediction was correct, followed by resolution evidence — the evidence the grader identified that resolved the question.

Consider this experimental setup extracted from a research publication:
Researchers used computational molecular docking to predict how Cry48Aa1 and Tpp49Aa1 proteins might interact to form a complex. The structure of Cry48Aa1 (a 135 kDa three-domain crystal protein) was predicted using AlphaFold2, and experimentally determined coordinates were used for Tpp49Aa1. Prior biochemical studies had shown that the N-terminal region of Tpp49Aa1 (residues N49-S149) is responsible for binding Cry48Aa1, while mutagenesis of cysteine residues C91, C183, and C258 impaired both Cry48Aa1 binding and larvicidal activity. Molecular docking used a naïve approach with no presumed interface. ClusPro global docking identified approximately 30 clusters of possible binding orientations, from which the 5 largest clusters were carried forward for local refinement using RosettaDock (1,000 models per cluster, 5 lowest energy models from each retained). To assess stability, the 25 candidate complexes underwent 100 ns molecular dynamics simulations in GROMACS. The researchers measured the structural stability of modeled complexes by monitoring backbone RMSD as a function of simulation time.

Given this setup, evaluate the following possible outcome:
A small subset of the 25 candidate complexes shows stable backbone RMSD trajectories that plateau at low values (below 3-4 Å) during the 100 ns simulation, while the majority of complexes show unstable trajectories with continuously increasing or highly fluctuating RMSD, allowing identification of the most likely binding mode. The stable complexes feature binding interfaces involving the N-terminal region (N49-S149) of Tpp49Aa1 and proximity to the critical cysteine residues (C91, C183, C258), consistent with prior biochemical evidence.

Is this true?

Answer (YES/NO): NO